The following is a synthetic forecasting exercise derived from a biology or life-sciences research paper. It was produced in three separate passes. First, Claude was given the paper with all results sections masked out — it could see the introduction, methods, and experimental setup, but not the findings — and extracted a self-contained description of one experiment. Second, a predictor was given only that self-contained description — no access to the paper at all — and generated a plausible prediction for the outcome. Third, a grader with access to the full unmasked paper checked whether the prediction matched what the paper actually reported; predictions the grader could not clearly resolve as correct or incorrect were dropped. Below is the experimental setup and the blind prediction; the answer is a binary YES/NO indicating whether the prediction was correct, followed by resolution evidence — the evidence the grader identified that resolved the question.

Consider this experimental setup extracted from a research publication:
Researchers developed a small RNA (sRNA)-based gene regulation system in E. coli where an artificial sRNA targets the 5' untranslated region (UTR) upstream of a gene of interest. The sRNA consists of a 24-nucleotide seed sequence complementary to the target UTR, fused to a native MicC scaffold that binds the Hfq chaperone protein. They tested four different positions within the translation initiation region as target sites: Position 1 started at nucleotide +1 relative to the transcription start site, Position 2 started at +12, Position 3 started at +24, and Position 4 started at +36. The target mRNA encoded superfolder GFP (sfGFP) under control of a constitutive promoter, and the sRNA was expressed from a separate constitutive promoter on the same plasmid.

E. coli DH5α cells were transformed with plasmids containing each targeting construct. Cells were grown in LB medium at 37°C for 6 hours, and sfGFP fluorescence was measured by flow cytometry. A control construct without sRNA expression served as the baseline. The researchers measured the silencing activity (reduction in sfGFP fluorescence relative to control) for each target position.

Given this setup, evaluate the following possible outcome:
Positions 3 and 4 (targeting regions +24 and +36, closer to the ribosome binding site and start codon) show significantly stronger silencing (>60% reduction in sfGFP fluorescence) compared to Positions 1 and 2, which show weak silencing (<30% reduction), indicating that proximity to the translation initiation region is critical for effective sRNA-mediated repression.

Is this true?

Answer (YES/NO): NO